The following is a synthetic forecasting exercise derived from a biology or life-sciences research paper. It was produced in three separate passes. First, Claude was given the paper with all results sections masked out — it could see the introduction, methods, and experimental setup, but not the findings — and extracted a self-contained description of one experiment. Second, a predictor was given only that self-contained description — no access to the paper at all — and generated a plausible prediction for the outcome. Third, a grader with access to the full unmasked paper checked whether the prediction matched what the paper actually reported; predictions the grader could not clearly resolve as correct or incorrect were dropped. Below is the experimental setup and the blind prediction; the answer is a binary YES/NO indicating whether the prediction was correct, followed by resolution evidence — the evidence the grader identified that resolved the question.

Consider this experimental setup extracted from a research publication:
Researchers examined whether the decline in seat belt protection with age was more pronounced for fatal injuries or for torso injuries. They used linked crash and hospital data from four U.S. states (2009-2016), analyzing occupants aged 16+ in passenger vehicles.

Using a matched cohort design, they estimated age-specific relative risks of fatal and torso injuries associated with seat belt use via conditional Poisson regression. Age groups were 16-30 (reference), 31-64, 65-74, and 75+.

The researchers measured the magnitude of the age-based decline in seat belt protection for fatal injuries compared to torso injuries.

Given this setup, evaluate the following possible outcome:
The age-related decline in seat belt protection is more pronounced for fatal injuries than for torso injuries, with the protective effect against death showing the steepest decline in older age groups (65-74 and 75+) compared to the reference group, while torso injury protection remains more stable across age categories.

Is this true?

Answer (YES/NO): NO